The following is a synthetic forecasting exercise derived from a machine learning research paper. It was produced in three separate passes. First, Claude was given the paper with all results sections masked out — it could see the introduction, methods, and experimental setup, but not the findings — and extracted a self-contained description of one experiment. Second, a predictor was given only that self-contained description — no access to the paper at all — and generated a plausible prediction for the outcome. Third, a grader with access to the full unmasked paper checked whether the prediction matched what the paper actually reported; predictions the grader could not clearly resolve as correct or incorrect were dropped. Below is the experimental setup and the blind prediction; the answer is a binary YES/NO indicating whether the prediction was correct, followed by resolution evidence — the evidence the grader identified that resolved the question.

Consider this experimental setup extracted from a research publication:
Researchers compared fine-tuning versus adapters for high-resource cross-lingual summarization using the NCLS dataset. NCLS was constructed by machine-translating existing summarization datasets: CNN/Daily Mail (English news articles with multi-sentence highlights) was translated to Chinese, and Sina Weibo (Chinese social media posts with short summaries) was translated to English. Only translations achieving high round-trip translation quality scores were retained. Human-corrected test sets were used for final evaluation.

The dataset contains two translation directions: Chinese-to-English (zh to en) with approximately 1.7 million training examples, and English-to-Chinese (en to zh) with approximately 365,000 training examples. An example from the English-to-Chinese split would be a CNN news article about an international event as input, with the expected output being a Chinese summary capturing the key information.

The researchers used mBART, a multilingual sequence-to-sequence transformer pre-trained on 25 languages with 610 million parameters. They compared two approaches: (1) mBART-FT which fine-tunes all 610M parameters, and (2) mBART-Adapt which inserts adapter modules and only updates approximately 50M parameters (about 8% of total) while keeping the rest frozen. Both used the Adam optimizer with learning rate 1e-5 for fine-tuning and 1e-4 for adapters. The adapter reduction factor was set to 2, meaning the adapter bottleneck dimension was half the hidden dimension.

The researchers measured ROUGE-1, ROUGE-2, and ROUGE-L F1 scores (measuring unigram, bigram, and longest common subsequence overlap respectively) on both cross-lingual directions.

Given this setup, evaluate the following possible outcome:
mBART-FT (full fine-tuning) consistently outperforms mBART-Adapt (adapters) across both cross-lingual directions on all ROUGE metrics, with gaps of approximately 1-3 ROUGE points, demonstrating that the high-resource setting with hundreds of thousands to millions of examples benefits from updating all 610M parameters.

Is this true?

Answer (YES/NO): NO